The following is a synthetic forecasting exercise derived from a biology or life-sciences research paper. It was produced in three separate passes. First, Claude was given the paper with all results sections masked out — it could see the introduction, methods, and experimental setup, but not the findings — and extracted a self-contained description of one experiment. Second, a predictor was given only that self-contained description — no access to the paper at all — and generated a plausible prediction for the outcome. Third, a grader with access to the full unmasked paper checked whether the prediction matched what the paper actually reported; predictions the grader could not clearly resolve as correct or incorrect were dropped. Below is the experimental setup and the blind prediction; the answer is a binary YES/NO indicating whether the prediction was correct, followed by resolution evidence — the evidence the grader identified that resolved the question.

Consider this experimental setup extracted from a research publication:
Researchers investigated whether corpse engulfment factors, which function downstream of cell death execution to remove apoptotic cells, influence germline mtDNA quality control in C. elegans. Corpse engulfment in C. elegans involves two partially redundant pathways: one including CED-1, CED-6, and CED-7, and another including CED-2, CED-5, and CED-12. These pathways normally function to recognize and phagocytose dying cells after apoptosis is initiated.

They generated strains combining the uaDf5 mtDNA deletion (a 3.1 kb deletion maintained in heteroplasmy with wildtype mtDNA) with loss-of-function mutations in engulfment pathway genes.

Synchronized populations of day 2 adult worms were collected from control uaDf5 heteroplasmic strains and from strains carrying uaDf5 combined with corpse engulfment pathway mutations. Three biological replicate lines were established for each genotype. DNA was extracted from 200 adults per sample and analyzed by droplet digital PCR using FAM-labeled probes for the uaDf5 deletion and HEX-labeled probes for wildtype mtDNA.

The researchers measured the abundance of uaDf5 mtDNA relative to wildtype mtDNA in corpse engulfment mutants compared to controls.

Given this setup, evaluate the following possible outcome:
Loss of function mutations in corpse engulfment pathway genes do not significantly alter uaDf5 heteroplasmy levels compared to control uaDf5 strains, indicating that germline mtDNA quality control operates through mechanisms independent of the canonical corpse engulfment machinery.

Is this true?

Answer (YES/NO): NO